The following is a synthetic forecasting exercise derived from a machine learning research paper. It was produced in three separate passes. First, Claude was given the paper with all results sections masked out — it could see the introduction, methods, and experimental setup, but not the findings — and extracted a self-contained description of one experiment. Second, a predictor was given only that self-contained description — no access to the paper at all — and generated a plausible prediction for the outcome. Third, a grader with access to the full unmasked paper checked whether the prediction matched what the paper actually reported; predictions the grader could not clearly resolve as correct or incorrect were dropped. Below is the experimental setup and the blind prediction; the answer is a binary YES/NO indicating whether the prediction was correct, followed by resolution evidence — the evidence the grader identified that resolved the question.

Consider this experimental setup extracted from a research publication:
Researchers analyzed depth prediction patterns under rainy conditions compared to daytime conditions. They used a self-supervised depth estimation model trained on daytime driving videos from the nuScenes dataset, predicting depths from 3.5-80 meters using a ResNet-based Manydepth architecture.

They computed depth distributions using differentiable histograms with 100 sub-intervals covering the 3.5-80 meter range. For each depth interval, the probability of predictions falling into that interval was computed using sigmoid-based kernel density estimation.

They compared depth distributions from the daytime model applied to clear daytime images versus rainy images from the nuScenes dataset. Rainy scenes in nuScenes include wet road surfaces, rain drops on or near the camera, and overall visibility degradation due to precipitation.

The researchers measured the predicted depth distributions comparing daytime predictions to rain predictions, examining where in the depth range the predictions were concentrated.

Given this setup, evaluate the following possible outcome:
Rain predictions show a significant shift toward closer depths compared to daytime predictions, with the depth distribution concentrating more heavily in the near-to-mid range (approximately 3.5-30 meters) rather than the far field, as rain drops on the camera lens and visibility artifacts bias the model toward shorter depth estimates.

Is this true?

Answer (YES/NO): NO